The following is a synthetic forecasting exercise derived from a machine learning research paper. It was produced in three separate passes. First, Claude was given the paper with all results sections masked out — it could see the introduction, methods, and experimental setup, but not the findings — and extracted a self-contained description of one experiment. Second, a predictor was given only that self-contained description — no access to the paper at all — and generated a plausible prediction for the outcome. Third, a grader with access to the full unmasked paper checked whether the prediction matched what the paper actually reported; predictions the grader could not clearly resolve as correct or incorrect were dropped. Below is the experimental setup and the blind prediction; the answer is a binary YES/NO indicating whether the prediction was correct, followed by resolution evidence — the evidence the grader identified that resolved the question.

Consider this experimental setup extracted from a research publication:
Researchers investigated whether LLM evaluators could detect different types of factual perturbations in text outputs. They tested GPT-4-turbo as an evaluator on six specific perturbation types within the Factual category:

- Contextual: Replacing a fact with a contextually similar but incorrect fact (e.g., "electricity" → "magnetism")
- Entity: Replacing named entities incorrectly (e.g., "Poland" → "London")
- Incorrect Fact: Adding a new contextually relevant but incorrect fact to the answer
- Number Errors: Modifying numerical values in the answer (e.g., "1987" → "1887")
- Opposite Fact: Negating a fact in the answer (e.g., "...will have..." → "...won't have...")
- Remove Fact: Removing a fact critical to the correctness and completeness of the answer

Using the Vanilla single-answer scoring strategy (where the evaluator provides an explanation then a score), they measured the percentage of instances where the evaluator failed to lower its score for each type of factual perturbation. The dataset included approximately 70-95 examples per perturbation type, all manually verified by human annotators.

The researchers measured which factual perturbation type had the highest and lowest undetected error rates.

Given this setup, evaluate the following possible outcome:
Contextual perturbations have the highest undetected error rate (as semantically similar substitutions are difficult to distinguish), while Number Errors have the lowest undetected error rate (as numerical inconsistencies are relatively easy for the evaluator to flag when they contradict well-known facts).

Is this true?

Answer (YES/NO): NO